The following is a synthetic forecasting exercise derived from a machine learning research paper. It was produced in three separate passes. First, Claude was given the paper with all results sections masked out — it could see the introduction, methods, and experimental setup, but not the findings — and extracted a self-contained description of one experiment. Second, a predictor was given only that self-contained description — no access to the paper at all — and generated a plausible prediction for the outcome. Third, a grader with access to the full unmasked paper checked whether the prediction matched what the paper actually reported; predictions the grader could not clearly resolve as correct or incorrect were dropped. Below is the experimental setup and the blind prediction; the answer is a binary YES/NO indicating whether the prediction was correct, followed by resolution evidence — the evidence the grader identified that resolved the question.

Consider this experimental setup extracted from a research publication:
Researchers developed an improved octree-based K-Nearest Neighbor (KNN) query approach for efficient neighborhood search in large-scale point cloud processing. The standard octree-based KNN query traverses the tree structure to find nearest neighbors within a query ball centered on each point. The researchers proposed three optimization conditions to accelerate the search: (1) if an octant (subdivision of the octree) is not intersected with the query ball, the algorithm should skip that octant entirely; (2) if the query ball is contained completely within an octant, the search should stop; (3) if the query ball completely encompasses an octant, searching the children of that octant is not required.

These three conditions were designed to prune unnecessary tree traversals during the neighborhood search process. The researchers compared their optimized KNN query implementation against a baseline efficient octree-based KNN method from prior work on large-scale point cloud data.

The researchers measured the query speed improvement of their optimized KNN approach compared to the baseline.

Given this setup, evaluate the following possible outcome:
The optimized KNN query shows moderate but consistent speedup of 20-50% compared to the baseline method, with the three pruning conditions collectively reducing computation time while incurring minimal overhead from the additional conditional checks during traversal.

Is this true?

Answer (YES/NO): NO